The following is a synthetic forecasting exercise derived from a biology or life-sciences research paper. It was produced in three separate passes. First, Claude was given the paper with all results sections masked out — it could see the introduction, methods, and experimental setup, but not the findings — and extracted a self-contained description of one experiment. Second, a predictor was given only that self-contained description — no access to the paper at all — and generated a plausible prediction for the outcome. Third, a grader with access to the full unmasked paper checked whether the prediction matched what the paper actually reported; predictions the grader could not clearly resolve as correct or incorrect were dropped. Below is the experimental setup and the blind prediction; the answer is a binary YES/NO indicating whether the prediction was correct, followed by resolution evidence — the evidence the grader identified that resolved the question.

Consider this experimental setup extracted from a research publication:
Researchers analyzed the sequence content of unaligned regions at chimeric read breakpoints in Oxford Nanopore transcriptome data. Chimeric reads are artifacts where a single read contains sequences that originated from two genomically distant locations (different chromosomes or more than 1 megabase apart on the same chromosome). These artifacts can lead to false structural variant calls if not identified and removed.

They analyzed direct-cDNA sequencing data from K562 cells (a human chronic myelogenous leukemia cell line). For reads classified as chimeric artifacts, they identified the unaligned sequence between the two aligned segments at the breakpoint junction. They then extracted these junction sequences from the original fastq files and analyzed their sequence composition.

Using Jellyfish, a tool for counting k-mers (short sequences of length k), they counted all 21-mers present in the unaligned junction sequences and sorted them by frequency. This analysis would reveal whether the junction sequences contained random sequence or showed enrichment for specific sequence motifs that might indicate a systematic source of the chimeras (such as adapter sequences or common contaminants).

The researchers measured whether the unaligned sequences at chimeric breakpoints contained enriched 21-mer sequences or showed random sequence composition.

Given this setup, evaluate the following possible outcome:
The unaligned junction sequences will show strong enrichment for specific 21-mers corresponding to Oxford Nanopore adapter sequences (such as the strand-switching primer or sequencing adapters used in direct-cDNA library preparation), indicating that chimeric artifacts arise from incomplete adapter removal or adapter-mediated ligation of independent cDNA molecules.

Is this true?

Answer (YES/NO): NO